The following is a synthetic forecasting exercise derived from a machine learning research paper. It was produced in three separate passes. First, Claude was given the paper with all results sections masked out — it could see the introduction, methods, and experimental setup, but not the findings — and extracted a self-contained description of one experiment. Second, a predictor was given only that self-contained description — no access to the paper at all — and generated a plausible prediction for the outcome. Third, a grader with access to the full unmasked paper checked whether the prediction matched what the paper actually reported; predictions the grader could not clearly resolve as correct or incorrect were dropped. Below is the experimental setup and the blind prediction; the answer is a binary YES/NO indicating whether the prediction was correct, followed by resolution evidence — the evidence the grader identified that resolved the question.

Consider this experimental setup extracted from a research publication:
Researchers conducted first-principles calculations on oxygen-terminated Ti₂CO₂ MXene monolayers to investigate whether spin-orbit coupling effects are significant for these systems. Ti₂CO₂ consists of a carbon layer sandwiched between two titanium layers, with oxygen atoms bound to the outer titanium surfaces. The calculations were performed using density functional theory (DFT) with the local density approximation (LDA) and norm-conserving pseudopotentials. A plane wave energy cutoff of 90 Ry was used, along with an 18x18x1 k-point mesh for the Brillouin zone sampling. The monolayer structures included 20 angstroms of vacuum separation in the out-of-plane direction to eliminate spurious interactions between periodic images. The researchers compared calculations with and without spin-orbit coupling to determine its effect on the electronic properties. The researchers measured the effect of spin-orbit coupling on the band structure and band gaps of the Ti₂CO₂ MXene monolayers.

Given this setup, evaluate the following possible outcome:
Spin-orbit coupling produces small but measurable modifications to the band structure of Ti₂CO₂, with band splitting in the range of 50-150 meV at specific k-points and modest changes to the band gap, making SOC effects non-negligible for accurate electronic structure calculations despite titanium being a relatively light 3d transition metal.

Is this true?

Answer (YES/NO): NO